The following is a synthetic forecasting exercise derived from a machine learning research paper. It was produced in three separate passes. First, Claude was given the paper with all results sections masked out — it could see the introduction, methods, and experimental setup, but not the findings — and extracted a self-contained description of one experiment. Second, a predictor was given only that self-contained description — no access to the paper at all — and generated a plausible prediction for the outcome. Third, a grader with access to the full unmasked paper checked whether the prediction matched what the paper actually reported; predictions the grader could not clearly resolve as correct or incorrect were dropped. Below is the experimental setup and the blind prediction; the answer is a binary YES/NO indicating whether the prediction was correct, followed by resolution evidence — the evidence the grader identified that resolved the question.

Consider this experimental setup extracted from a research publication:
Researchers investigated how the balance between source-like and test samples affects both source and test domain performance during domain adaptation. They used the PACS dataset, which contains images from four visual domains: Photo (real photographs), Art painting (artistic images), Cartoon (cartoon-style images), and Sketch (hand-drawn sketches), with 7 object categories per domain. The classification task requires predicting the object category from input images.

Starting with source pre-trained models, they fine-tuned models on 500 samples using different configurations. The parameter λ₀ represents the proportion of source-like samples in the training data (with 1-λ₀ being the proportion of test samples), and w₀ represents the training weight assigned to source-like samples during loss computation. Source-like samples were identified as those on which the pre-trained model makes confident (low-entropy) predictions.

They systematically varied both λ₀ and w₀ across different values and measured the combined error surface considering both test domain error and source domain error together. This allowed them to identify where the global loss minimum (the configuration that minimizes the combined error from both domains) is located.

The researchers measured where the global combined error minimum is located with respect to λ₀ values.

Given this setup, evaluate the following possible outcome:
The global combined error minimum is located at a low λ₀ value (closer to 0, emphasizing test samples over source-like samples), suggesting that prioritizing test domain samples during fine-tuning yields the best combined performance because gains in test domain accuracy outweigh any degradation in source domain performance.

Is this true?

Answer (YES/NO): NO